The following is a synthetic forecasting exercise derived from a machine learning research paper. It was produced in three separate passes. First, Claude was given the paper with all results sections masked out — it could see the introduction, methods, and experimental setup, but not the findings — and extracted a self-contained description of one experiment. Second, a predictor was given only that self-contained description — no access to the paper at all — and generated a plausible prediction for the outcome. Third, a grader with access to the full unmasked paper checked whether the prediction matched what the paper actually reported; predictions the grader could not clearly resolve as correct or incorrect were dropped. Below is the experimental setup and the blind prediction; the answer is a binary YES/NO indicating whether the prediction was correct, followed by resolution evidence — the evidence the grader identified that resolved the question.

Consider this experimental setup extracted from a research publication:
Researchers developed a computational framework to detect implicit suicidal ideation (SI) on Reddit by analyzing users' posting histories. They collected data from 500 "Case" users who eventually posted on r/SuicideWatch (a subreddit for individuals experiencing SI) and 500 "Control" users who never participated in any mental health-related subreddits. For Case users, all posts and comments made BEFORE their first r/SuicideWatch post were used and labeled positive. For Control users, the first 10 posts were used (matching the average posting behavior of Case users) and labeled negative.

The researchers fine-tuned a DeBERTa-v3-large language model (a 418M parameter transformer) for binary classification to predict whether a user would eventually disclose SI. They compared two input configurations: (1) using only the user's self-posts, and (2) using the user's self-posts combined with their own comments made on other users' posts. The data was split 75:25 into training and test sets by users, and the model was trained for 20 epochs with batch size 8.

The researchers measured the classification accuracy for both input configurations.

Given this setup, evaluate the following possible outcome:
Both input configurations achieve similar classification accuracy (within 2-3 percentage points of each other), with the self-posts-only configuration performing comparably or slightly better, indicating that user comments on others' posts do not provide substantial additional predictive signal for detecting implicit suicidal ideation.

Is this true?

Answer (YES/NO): NO